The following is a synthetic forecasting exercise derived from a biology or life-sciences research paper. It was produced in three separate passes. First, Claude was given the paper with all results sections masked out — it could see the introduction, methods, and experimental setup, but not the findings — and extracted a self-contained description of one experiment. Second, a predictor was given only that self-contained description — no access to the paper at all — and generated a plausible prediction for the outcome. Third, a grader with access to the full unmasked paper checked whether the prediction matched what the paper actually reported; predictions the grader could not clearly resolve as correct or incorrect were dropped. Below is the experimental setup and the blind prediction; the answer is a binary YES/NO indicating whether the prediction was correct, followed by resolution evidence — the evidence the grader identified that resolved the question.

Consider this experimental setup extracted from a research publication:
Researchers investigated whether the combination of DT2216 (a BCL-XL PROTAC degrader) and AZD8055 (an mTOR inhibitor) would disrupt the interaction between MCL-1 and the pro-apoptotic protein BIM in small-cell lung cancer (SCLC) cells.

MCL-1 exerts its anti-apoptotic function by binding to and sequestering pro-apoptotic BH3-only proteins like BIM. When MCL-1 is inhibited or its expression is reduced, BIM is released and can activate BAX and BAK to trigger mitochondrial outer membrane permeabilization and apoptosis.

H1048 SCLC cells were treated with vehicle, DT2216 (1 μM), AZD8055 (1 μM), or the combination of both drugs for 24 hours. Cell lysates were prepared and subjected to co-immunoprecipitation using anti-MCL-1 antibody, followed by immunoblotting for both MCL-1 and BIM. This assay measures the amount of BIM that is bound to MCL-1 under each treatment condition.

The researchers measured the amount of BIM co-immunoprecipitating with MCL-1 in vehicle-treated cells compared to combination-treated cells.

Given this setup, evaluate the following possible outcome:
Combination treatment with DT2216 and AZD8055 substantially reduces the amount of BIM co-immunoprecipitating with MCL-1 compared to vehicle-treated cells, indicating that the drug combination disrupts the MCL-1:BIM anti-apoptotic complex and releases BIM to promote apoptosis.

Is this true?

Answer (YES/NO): YES